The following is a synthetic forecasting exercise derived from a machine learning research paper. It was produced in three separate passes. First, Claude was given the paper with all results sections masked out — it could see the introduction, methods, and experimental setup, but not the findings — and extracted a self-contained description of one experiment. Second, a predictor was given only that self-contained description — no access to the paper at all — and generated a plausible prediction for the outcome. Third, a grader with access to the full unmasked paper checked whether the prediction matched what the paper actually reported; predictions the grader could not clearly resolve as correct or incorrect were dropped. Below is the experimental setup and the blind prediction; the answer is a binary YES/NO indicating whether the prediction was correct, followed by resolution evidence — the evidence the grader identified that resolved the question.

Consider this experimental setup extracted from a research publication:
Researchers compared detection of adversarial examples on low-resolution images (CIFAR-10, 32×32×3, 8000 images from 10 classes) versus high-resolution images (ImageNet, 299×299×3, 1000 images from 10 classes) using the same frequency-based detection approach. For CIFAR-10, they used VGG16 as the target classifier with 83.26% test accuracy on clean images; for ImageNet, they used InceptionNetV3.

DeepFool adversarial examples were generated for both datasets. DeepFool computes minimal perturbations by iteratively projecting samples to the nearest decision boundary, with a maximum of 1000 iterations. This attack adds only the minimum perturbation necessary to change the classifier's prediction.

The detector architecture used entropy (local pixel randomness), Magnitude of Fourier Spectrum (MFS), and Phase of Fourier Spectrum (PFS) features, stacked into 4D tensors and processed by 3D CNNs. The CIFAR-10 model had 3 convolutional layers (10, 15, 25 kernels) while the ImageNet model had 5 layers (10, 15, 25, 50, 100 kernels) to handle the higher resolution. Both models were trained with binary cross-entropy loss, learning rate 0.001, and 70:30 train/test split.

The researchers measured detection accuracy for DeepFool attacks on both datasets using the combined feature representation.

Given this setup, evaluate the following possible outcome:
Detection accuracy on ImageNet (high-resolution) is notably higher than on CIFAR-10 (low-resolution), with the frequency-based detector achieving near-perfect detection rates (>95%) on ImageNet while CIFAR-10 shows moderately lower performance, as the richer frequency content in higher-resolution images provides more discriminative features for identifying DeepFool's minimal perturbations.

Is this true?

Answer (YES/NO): NO